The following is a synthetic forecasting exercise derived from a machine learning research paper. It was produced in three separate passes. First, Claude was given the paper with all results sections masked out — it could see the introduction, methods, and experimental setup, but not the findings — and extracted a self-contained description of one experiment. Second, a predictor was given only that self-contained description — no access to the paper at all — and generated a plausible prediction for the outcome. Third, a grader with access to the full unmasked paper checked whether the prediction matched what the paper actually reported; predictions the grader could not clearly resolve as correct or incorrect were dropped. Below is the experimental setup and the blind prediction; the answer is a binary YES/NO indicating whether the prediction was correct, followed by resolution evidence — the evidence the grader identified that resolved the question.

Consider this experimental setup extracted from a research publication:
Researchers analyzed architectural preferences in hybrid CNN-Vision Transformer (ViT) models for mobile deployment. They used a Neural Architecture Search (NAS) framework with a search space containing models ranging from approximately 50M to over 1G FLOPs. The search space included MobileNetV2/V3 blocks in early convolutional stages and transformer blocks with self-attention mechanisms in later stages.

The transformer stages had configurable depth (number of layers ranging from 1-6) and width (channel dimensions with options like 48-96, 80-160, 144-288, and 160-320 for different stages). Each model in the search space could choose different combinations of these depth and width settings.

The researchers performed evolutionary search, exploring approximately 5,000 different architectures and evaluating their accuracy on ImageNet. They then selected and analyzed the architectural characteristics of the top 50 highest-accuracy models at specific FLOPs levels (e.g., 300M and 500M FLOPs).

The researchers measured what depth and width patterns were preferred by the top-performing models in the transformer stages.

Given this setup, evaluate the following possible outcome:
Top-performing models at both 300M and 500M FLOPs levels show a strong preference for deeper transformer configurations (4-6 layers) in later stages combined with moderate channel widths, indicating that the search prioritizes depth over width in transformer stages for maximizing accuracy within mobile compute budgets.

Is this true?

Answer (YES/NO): NO